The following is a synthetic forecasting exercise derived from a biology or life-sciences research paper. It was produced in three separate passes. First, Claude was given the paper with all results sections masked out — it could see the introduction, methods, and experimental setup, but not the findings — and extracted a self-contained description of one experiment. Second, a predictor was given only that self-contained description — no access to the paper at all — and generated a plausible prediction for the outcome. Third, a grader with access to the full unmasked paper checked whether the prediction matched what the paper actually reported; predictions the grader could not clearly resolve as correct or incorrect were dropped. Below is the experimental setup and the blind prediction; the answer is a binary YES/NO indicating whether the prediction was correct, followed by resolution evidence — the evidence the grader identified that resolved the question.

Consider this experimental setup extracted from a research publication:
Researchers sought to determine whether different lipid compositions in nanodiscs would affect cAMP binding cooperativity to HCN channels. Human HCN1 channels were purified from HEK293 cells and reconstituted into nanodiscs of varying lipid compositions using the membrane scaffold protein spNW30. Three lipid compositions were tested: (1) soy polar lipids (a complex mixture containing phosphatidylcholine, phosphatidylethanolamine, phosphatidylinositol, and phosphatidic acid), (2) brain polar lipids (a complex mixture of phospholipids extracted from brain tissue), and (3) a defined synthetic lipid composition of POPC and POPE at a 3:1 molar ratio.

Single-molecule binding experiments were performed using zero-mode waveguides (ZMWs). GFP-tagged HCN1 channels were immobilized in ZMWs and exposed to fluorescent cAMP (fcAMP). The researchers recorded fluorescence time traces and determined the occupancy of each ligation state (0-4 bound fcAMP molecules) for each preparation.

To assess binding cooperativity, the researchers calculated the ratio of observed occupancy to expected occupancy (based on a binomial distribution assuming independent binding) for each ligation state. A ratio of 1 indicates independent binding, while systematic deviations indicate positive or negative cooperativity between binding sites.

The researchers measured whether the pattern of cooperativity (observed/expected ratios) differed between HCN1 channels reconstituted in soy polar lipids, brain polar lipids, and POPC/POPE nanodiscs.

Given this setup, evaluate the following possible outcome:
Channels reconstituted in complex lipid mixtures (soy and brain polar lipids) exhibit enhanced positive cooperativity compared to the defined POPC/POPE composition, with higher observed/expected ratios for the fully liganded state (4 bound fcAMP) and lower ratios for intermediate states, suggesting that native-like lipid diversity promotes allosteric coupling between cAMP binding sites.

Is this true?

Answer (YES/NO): NO